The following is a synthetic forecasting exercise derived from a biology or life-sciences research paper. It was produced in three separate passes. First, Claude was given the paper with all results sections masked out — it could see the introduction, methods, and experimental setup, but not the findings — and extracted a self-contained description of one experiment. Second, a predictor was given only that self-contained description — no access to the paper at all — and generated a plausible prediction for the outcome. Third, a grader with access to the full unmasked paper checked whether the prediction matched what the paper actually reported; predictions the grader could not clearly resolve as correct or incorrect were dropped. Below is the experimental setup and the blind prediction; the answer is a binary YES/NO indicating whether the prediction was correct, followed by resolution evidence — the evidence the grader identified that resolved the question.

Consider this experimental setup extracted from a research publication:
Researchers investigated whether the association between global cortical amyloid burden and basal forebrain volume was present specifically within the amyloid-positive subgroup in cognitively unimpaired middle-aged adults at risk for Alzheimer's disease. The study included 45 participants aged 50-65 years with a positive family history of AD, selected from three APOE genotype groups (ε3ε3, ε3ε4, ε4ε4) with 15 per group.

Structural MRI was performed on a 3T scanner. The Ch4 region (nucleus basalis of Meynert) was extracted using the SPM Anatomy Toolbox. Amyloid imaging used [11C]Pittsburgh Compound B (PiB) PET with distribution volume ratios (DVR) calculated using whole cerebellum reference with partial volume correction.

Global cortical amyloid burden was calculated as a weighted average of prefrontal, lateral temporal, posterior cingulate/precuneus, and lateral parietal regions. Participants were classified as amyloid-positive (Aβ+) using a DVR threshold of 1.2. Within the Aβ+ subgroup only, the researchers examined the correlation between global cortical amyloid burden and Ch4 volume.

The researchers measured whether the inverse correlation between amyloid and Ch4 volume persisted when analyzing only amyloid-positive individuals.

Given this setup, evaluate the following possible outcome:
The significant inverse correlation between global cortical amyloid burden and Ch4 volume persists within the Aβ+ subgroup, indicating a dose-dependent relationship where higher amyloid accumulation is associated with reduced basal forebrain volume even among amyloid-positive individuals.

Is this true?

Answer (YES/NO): YES